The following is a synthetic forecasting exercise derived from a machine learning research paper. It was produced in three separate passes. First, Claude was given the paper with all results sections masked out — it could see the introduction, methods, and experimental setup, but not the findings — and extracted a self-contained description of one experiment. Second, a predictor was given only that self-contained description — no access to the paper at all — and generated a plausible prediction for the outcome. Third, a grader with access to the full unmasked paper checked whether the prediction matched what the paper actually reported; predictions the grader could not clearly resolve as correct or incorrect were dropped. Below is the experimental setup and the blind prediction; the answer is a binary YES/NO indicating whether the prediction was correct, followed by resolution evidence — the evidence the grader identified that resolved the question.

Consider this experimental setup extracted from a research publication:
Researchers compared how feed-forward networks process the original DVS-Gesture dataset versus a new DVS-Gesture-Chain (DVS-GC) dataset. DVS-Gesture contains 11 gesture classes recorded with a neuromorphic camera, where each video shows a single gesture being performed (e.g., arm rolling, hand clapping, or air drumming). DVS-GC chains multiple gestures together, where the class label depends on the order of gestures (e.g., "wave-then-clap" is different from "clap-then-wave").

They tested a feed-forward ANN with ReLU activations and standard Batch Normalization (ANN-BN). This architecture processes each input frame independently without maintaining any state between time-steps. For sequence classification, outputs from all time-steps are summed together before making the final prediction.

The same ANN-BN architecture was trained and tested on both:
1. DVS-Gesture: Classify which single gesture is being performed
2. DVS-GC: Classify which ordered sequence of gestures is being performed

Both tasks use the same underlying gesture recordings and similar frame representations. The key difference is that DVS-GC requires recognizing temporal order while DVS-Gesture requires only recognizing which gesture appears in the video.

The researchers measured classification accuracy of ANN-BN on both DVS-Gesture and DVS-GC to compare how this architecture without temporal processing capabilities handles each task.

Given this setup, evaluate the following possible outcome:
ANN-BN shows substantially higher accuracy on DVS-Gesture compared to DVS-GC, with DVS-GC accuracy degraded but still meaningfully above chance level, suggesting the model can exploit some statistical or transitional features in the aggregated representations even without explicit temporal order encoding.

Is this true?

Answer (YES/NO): YES